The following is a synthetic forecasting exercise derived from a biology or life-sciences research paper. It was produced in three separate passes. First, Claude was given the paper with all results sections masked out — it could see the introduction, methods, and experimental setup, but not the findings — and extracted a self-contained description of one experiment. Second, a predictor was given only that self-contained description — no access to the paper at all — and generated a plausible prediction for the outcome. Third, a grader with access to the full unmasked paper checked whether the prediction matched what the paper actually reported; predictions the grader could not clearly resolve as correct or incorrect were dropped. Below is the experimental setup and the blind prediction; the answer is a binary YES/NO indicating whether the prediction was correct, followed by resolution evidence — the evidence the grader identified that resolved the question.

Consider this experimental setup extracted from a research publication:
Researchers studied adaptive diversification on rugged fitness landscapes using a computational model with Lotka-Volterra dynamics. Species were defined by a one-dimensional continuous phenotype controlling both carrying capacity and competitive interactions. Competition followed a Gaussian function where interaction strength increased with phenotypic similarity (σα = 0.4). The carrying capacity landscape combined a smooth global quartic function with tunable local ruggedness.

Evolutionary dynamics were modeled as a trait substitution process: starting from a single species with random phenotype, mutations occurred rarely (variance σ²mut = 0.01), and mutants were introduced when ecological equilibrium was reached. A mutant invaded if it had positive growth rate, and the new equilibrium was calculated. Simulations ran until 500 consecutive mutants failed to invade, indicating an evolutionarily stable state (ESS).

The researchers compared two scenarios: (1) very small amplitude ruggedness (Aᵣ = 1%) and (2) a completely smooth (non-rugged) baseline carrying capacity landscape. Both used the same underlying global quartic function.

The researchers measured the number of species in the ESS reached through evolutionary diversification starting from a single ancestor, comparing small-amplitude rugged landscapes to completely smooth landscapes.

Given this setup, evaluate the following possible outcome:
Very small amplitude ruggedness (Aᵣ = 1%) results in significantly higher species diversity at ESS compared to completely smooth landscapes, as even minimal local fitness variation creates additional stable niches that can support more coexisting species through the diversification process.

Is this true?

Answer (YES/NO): NO